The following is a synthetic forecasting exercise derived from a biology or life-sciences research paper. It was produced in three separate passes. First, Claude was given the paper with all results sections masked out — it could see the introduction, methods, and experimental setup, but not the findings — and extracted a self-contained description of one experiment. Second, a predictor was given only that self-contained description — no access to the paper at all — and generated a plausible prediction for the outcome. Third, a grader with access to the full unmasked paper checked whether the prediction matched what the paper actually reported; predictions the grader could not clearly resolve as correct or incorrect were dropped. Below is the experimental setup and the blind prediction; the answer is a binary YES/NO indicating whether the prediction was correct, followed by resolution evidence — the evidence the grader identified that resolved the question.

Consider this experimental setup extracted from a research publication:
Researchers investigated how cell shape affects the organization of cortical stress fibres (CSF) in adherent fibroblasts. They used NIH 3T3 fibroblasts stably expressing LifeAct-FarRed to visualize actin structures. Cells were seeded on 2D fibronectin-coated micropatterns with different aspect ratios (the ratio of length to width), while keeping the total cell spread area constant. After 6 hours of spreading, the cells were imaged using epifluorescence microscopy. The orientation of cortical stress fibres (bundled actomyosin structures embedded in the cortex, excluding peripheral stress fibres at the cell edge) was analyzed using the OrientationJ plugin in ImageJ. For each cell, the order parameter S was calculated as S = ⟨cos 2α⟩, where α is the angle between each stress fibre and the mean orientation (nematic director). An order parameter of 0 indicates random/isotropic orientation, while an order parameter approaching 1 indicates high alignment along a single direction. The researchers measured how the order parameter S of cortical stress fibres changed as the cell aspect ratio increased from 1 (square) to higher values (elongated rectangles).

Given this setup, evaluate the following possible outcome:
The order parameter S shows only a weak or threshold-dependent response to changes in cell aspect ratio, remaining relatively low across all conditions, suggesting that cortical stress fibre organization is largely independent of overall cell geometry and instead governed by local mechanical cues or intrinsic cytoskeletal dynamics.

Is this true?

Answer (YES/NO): NO